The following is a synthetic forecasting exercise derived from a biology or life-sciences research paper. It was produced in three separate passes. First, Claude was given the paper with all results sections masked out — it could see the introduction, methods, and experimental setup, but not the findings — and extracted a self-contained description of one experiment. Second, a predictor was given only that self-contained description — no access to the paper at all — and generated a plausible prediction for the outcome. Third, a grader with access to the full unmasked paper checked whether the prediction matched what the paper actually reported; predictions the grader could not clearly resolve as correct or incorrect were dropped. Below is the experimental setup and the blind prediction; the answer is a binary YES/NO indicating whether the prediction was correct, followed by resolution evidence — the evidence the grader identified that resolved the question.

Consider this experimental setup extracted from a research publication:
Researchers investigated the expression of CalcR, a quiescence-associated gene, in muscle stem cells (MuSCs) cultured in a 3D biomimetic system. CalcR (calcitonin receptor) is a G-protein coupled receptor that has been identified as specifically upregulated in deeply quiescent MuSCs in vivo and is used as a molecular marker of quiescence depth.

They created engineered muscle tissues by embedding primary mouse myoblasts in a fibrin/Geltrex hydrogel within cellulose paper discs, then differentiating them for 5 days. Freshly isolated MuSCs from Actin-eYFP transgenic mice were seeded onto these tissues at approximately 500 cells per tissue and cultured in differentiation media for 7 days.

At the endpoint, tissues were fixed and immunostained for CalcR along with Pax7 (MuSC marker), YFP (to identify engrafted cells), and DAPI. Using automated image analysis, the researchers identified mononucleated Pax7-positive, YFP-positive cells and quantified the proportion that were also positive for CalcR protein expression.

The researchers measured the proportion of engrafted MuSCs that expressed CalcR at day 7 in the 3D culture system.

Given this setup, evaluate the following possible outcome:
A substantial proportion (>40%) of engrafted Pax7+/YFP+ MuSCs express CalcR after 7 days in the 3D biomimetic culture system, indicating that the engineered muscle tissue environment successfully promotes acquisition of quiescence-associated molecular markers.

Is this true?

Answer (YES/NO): NO